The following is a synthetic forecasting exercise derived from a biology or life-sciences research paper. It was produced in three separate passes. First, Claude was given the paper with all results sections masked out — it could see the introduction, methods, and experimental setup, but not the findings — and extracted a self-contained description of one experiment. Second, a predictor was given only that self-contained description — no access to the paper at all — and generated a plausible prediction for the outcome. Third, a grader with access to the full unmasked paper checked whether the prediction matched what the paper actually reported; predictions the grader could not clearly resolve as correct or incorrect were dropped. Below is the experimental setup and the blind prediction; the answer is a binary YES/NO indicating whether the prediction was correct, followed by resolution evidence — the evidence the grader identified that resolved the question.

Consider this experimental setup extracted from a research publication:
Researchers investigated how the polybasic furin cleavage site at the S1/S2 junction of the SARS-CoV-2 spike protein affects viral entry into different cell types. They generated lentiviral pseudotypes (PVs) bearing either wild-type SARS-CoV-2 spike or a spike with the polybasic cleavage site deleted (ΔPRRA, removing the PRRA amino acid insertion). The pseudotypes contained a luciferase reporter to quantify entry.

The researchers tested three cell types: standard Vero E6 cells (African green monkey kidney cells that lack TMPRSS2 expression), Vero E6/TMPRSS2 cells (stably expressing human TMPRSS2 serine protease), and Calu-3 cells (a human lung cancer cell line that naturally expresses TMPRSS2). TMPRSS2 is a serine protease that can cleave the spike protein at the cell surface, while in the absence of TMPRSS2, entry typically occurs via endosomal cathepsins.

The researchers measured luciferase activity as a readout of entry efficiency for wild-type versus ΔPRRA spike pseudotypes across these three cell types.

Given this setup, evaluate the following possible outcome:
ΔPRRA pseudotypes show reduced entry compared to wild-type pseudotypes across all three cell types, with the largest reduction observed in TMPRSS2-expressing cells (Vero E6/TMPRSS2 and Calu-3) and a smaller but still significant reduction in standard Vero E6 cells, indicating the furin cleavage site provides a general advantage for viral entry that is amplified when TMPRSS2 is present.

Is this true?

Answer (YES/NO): NO